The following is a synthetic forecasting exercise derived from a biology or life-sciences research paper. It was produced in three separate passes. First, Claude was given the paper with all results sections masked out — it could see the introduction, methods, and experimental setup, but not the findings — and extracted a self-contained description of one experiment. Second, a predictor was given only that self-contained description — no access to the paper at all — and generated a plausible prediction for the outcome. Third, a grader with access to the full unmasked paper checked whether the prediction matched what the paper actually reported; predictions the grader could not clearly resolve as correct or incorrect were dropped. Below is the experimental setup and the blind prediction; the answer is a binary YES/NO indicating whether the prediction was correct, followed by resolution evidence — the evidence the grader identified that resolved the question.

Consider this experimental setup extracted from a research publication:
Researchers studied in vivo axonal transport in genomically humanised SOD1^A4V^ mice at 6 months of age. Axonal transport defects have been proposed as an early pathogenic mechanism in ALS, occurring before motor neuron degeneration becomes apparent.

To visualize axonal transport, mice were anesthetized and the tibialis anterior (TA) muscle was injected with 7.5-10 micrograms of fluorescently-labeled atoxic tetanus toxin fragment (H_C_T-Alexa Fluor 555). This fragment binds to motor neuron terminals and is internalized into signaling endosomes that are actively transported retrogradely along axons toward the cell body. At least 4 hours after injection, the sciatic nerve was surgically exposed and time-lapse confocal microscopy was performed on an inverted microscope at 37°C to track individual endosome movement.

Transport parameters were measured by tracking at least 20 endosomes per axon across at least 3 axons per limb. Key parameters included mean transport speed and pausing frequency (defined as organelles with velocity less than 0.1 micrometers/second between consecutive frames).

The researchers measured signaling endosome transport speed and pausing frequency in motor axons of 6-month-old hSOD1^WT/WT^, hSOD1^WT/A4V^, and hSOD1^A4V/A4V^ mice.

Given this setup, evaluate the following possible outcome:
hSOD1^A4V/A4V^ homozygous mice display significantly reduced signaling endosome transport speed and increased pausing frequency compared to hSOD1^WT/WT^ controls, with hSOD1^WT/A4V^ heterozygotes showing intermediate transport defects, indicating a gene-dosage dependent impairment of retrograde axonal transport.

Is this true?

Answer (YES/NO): NO